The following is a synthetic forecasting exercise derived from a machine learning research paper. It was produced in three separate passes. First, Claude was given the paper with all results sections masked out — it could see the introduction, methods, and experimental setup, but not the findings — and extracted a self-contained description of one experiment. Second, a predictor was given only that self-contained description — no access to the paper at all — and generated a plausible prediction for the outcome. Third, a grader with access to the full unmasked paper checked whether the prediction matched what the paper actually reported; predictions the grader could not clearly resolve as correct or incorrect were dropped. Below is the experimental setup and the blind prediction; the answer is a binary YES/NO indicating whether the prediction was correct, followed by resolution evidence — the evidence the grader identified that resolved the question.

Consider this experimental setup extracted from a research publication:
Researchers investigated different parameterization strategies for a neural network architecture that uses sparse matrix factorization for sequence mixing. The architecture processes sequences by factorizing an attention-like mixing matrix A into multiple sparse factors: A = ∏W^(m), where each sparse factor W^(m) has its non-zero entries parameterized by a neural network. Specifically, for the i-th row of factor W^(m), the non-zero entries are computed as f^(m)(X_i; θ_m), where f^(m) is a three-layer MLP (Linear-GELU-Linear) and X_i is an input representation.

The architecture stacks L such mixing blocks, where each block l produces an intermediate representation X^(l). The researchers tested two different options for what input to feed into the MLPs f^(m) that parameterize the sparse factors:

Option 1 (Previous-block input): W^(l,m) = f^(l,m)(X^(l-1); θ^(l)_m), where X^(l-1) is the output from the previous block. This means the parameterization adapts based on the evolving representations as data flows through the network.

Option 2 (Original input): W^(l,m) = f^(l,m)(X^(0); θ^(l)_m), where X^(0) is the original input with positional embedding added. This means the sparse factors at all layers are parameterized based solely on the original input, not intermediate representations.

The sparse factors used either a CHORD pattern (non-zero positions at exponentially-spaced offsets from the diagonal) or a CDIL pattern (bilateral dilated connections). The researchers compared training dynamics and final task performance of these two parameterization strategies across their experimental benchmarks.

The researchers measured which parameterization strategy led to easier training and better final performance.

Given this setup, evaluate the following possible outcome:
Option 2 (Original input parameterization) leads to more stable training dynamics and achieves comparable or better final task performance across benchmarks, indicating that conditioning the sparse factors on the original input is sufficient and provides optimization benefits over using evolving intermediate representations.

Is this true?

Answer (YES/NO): YES